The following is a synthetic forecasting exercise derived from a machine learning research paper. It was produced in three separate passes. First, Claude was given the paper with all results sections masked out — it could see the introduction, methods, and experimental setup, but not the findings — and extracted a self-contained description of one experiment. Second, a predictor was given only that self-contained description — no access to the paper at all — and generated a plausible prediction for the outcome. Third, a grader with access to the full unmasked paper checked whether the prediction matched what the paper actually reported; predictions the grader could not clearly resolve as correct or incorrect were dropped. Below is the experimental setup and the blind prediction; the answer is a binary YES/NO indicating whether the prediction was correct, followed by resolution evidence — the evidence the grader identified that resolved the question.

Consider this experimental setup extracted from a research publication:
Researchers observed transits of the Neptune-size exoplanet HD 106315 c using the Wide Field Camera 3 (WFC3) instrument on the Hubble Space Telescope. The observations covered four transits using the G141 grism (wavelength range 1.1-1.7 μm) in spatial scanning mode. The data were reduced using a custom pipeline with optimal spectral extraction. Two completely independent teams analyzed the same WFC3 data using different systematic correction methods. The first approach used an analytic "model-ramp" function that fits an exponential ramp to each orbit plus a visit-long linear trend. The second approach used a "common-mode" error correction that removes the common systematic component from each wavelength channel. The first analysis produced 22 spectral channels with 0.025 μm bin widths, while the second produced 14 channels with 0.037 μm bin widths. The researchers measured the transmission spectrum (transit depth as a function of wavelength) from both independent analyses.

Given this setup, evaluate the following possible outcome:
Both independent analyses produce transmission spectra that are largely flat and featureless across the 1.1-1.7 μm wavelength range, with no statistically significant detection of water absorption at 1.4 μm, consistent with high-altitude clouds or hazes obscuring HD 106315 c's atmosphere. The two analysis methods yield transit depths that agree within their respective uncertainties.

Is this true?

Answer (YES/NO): NO